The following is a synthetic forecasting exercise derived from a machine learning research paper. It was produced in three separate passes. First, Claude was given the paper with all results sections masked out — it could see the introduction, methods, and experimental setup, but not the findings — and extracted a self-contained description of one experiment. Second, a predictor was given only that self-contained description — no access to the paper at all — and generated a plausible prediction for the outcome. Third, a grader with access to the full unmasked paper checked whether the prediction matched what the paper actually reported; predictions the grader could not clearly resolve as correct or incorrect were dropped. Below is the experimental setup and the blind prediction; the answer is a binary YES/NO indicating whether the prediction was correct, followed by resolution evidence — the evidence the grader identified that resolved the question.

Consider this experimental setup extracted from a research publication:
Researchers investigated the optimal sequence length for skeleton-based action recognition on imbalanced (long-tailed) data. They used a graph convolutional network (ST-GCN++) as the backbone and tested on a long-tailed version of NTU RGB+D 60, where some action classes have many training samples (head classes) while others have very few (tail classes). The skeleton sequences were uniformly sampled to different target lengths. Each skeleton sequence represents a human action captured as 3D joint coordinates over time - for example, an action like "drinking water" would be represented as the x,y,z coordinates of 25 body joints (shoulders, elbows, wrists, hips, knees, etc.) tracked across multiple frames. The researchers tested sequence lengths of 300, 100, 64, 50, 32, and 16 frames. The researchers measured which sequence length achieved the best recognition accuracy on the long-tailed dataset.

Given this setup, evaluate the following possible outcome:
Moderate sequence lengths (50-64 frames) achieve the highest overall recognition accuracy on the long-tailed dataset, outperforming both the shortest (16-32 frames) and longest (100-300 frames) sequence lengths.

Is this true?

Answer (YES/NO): YES